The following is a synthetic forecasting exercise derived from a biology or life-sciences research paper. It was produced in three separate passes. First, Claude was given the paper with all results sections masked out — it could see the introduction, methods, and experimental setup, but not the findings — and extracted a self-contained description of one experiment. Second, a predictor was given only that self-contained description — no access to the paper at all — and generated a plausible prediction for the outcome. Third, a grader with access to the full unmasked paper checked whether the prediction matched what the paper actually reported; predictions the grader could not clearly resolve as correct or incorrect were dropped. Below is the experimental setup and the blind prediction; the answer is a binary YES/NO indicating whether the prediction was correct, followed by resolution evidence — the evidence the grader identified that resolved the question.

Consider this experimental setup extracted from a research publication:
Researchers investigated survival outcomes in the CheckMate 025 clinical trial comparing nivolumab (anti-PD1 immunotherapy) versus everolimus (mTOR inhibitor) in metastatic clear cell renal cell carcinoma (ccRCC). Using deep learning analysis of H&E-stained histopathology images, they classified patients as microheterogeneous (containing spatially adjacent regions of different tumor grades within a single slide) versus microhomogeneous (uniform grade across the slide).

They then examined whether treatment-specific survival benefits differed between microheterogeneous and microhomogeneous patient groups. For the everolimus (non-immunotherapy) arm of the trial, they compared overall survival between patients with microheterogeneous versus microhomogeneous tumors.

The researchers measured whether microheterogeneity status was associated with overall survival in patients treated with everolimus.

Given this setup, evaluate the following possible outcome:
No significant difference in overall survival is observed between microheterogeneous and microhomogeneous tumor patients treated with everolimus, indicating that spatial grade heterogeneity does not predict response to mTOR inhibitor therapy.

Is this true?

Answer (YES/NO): YES